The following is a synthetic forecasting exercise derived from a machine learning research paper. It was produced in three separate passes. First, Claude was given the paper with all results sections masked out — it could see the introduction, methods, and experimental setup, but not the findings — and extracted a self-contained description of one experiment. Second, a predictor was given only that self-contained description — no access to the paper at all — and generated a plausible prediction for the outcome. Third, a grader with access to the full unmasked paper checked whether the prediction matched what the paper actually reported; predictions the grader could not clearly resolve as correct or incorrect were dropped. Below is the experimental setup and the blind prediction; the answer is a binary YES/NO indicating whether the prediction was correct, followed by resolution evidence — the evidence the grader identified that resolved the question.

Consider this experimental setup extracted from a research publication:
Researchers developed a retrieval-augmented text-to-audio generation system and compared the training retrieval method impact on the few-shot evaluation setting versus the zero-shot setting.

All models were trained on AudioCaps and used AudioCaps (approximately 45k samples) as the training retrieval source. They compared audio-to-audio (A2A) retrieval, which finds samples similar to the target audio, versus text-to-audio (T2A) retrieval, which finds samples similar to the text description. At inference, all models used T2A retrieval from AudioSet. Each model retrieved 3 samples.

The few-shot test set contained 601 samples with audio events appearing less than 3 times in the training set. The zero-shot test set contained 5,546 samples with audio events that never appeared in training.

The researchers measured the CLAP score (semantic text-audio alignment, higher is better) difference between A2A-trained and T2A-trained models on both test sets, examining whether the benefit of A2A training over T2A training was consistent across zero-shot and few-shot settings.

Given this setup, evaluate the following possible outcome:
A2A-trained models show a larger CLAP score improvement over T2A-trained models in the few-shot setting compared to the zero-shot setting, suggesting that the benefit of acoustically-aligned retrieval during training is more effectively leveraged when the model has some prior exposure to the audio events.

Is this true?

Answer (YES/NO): YES